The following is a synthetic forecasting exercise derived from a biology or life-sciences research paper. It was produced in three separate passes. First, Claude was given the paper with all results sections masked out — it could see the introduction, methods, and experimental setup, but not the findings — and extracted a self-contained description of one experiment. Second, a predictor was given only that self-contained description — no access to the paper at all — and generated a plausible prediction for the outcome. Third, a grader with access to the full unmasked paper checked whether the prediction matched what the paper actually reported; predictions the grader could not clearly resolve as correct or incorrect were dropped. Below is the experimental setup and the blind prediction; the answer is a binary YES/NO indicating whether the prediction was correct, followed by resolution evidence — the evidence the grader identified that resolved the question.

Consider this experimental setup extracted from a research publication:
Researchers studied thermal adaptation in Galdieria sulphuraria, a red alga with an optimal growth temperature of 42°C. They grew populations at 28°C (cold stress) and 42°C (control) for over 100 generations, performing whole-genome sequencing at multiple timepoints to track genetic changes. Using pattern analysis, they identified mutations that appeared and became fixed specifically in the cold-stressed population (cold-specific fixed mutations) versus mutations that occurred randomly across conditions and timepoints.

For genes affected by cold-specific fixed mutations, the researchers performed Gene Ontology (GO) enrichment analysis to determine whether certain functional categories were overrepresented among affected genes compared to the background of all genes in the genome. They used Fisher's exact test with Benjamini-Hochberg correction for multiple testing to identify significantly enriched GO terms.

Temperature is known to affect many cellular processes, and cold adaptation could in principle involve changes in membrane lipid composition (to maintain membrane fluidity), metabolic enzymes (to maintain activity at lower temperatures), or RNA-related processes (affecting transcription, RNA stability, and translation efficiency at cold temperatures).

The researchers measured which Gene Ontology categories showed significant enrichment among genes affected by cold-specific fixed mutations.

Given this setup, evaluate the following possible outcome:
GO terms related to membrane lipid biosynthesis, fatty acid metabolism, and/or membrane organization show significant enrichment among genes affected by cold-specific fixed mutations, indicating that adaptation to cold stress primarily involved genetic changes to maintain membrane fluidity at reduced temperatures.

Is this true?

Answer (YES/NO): NO